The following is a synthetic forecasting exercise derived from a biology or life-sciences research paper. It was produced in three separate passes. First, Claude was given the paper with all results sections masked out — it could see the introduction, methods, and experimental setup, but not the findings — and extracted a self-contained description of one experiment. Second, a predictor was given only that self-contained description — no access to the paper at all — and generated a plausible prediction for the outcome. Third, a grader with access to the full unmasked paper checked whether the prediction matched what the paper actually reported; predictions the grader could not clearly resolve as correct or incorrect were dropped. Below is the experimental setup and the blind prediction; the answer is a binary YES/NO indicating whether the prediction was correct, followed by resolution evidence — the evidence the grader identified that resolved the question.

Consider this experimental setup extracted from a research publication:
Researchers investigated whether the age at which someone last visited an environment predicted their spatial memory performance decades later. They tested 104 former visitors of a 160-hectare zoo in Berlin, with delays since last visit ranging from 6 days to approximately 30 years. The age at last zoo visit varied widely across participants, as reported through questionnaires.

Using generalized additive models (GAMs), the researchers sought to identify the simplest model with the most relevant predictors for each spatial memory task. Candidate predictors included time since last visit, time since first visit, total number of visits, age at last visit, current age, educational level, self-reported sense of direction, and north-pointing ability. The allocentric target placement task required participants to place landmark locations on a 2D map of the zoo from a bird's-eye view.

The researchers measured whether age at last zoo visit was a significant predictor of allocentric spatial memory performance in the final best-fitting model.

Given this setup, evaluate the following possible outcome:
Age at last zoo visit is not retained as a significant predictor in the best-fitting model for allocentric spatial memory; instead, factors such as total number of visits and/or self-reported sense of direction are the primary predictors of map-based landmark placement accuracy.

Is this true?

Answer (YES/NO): NO